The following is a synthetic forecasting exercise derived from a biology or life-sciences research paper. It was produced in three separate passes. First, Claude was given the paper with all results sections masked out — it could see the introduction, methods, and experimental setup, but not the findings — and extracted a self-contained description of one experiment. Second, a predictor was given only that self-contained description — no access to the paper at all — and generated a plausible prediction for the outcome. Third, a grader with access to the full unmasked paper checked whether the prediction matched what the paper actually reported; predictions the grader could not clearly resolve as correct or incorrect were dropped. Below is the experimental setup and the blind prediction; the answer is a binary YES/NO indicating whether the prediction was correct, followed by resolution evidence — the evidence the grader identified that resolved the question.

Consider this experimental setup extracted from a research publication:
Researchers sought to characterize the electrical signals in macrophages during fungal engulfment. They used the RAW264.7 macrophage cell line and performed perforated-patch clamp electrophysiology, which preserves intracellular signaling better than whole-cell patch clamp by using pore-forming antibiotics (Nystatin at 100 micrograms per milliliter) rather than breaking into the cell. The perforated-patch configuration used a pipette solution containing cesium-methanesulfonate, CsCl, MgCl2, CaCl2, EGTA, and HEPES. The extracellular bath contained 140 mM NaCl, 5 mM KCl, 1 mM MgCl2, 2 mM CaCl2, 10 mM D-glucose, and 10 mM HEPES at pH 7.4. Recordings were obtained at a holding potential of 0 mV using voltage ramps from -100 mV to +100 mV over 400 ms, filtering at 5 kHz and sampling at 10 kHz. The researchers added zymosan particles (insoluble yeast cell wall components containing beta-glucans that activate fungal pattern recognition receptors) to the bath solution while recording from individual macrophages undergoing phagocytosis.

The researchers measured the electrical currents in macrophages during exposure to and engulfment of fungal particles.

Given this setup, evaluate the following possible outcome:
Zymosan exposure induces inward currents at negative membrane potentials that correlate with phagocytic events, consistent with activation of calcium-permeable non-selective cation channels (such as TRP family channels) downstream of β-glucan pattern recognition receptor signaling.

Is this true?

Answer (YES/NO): NO